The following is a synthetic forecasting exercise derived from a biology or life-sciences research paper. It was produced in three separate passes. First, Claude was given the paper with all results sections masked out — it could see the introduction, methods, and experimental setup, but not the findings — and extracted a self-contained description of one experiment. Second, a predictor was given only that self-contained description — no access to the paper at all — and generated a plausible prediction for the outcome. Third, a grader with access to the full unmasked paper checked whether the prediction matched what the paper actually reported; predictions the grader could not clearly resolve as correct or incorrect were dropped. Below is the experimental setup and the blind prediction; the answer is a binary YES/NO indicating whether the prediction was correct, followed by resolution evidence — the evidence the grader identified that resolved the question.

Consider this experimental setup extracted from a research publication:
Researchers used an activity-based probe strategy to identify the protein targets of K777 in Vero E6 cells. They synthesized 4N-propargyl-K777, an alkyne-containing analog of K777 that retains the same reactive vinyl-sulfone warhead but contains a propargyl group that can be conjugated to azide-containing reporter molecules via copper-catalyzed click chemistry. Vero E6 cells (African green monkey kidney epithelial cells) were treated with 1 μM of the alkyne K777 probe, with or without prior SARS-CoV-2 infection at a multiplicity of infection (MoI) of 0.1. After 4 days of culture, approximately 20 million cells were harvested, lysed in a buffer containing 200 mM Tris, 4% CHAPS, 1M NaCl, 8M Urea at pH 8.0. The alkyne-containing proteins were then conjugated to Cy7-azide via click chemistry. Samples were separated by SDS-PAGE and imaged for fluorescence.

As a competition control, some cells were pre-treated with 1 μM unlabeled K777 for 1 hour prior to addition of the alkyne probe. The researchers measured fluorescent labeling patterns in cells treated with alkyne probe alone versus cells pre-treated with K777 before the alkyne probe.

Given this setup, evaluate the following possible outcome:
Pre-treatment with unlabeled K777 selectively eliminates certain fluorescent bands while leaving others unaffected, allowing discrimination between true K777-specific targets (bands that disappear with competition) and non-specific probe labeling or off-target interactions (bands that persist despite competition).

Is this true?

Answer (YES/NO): YES